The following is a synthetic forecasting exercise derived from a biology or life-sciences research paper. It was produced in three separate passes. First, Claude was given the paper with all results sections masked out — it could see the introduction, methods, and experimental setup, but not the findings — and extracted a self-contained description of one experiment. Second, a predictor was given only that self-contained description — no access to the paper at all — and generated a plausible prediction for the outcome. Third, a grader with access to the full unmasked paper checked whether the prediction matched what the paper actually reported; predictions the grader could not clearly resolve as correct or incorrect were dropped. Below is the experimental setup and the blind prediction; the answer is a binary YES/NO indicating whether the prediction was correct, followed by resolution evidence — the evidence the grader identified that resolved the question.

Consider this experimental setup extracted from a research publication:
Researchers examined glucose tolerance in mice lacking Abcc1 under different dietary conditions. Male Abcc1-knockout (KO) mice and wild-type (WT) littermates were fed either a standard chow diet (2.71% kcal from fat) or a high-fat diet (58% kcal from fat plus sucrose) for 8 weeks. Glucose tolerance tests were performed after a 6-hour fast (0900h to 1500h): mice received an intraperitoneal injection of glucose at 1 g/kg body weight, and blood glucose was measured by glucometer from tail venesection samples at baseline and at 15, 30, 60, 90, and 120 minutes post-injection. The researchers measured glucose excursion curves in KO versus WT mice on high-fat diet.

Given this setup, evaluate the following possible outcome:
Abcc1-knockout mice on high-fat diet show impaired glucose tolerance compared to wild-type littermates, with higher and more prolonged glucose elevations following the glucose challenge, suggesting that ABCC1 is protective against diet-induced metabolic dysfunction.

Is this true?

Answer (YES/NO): YES